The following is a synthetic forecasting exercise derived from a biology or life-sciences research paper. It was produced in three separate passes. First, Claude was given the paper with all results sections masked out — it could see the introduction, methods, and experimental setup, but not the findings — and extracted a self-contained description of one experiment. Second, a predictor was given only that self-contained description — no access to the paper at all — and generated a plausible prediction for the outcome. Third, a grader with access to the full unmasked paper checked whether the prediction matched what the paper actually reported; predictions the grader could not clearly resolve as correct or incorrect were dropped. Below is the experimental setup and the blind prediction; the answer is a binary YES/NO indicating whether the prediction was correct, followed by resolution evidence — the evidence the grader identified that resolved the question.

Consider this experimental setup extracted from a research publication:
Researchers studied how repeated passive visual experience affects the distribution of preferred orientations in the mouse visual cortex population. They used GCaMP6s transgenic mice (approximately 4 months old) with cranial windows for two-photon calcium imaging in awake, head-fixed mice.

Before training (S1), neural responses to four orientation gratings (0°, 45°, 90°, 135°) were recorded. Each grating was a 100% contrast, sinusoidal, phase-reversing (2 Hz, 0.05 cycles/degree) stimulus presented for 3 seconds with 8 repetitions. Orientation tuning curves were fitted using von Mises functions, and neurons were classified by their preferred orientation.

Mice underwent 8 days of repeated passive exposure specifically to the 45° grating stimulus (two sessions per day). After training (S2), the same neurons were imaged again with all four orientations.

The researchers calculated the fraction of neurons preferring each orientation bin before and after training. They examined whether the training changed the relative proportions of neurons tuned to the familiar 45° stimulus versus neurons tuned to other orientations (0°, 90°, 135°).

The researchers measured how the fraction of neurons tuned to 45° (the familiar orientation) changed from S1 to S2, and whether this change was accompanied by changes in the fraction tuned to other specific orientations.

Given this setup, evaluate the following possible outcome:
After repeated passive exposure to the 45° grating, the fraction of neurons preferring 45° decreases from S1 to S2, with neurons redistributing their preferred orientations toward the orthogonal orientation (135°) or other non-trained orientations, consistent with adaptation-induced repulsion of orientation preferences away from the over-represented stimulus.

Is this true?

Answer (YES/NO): YES